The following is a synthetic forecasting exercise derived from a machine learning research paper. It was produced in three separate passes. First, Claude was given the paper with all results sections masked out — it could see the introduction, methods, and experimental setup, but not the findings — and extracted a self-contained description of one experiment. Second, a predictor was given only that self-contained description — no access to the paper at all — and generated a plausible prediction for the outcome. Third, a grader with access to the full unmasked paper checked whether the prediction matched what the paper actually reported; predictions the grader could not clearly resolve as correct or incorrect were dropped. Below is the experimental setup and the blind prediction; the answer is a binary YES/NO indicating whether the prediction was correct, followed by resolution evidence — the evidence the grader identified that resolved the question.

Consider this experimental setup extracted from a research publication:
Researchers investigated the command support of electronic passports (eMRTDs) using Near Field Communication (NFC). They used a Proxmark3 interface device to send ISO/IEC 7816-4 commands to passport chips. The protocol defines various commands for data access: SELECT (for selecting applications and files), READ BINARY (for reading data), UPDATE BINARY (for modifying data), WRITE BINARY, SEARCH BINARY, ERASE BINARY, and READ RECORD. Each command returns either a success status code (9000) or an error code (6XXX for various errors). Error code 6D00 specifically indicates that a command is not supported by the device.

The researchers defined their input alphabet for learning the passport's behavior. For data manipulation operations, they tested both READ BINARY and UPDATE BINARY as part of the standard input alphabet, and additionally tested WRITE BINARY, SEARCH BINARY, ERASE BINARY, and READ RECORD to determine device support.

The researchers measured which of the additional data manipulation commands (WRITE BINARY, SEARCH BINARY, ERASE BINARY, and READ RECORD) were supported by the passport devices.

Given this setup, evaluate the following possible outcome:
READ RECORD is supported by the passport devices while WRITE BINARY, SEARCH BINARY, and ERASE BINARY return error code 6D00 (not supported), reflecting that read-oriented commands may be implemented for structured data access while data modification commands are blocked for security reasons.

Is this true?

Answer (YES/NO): NO